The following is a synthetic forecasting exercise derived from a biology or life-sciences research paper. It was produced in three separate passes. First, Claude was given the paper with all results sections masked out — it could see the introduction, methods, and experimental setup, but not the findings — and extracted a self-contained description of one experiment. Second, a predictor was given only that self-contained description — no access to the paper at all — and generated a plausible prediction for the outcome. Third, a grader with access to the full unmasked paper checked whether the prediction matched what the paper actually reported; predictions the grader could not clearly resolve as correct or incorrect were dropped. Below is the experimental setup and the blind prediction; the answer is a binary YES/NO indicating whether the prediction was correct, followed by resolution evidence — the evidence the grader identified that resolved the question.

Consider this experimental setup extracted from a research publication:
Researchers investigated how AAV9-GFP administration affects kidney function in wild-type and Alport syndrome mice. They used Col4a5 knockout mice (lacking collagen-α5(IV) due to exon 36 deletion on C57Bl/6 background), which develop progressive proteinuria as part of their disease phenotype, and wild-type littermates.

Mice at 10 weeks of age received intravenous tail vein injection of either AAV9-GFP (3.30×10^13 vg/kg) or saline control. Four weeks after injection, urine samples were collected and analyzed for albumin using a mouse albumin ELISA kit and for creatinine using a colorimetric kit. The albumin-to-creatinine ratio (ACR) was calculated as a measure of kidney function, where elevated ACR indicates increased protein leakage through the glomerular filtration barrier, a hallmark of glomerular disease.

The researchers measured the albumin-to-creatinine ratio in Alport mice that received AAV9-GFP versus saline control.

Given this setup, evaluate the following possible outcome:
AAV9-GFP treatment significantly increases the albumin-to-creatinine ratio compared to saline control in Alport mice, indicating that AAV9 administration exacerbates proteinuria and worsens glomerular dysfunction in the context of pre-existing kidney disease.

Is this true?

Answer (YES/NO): NO